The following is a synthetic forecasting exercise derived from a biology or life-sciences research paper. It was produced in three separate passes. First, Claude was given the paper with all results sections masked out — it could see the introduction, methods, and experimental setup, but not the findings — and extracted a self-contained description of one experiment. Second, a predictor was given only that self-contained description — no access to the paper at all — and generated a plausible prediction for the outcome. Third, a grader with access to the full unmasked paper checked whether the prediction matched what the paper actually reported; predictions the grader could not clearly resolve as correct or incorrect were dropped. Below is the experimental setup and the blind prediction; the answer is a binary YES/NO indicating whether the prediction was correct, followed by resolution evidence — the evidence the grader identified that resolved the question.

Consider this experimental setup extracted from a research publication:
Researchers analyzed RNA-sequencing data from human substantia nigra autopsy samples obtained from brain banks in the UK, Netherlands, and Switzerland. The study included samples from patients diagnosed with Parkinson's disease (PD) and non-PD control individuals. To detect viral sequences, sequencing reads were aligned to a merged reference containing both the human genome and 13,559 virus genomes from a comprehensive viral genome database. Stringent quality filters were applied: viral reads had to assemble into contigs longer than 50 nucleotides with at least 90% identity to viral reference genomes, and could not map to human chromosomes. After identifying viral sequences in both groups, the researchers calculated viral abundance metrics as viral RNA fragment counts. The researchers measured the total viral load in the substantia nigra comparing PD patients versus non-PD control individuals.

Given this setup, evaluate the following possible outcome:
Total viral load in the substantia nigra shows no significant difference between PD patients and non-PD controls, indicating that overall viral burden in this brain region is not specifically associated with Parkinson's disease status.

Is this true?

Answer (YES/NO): YES